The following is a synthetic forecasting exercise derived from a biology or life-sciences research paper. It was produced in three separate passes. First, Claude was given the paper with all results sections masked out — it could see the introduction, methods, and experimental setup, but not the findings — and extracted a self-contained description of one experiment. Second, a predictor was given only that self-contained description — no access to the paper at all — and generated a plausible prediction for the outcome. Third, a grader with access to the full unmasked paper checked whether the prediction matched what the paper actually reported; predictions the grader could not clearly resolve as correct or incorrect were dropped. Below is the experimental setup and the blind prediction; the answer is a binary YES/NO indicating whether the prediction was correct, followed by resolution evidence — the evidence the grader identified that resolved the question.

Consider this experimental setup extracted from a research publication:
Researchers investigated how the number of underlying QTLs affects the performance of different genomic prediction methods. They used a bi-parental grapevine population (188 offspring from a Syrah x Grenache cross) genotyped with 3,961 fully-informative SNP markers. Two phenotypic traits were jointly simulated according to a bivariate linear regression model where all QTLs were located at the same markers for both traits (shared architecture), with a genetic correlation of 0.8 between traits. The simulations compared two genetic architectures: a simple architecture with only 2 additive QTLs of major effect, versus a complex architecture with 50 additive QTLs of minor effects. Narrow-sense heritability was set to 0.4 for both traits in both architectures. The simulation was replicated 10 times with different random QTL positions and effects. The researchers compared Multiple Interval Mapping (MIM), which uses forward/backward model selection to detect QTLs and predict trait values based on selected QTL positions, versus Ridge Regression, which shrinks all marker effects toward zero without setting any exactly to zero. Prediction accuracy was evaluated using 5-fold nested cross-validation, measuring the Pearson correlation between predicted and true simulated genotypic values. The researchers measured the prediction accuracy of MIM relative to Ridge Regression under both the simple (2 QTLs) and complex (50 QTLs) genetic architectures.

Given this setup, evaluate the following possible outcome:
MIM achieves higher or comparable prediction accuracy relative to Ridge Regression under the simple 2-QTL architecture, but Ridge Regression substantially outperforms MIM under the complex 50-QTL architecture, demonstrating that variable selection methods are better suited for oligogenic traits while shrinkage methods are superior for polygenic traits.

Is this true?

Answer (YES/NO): YES